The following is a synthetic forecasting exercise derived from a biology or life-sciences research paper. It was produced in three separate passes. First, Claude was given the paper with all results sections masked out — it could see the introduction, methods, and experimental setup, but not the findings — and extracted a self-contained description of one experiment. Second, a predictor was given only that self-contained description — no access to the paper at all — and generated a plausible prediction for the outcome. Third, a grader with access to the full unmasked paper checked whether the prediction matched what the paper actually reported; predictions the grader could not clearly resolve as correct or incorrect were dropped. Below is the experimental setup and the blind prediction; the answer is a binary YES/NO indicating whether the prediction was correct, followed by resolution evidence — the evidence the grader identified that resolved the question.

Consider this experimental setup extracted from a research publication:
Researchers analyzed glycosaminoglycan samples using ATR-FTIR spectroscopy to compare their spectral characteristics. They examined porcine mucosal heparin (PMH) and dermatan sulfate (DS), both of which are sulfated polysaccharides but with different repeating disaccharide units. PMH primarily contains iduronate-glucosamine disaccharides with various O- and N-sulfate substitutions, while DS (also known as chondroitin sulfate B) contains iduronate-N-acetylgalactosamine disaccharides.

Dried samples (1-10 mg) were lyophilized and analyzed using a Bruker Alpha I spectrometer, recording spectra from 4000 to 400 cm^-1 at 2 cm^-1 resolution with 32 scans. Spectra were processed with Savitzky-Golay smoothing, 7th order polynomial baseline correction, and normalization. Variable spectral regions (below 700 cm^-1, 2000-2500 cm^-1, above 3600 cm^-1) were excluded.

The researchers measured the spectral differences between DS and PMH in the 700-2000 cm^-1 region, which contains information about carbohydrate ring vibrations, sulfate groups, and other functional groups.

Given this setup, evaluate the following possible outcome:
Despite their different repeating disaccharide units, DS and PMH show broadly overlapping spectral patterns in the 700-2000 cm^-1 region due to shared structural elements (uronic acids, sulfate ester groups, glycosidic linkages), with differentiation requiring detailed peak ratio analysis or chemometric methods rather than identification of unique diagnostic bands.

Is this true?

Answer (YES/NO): NO